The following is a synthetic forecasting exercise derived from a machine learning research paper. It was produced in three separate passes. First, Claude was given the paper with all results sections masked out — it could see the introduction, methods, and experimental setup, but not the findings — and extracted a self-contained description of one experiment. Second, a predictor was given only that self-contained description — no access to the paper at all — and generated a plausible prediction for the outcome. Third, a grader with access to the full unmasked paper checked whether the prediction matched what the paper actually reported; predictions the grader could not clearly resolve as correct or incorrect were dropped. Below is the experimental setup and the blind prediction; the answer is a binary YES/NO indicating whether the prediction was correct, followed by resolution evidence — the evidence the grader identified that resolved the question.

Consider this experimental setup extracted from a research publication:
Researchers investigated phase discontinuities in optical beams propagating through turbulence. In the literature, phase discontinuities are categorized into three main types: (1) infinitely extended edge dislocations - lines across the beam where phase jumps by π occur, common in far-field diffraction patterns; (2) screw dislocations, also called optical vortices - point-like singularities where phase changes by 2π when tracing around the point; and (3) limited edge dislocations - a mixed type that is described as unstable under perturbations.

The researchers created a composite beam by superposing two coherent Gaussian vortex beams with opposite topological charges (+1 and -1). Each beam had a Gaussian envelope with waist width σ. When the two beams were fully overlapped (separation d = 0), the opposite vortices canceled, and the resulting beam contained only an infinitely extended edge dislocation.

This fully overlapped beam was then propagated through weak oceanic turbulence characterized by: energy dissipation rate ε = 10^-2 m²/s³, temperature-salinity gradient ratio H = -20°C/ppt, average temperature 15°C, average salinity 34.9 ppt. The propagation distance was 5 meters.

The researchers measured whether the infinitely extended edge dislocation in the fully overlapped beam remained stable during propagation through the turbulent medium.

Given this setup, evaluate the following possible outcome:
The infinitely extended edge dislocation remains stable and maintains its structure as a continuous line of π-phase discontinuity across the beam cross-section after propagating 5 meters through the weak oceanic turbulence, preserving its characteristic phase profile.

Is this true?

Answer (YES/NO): YES